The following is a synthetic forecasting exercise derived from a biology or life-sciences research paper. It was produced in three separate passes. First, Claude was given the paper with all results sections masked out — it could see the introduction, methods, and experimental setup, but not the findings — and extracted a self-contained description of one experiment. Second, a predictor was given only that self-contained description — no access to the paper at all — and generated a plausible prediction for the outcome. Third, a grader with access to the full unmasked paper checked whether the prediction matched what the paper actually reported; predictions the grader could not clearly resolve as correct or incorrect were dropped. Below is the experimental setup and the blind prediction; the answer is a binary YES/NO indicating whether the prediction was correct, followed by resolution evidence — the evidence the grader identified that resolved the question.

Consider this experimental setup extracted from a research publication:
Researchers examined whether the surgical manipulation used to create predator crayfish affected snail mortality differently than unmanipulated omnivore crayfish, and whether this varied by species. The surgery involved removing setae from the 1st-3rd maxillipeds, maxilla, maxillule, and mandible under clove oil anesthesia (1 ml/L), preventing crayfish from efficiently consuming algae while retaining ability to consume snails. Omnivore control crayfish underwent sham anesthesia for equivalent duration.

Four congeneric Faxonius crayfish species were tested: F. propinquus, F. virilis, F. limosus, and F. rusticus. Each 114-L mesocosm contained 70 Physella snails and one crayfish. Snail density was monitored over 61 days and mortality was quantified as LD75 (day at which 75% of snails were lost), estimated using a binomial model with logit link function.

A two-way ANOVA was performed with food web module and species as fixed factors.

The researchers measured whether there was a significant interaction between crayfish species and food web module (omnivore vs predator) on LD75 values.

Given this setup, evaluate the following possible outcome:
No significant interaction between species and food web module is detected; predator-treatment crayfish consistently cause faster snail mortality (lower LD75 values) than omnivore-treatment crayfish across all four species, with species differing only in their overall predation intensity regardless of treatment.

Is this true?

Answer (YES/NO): NO